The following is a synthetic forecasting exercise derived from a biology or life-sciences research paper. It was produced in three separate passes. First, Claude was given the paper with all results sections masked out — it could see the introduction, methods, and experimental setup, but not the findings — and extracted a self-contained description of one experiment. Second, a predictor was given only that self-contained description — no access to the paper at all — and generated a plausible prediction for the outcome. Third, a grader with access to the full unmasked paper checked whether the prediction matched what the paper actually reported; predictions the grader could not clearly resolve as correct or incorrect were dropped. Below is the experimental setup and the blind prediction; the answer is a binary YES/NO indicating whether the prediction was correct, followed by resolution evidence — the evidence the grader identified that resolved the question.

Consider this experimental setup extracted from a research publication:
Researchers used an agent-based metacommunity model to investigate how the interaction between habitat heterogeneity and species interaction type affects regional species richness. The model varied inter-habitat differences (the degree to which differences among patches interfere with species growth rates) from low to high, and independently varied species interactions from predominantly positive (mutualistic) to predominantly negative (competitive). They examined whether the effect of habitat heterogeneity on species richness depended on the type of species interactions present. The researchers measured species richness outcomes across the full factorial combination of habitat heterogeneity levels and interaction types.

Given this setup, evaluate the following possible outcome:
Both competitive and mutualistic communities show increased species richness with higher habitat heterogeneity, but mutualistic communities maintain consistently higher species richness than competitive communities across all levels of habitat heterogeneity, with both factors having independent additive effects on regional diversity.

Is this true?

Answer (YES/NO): NO